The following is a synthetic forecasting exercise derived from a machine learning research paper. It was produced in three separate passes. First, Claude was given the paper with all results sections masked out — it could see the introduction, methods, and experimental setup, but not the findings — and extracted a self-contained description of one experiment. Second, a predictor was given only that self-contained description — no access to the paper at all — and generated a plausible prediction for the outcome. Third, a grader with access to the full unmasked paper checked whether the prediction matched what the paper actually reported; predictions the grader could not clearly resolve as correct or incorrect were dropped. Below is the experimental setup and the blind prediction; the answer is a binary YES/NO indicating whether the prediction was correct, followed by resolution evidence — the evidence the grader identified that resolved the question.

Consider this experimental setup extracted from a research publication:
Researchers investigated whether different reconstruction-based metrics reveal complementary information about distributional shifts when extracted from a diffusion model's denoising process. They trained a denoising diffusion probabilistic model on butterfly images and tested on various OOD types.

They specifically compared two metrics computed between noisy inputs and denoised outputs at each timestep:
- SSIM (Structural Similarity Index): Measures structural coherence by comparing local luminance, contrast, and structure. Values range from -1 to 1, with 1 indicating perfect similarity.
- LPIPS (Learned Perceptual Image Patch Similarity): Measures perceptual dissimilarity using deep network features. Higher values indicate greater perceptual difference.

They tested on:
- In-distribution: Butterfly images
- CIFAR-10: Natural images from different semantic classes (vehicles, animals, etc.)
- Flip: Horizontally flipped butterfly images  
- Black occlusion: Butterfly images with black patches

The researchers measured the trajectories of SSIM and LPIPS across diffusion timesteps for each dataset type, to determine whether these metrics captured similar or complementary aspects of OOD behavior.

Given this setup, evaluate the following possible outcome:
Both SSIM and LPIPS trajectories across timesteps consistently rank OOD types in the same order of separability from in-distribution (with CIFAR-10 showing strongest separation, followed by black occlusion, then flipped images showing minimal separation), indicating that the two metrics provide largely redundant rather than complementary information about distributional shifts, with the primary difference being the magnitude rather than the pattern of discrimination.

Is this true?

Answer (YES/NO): NO